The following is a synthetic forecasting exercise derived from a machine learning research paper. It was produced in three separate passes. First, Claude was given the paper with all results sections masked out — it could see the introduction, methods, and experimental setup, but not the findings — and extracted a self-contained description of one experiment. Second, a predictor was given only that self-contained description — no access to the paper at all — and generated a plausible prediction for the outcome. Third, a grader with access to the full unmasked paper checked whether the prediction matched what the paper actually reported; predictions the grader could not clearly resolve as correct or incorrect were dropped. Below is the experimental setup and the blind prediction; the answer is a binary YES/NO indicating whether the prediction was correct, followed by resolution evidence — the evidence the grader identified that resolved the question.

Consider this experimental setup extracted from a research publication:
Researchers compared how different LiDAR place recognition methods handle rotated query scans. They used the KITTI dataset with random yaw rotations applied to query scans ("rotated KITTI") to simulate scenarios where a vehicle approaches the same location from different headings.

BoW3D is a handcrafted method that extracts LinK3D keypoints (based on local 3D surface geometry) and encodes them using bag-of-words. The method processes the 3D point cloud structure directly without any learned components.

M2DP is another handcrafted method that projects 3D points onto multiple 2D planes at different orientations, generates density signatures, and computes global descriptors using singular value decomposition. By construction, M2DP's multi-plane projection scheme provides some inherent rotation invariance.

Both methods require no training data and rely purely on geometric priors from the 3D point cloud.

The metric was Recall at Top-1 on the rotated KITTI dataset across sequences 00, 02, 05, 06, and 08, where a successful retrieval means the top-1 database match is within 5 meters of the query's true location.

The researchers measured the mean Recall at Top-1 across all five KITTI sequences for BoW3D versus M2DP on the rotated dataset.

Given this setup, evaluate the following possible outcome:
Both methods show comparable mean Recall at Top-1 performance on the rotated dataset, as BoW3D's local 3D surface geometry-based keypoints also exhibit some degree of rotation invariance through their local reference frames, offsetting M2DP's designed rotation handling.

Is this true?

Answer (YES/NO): NO